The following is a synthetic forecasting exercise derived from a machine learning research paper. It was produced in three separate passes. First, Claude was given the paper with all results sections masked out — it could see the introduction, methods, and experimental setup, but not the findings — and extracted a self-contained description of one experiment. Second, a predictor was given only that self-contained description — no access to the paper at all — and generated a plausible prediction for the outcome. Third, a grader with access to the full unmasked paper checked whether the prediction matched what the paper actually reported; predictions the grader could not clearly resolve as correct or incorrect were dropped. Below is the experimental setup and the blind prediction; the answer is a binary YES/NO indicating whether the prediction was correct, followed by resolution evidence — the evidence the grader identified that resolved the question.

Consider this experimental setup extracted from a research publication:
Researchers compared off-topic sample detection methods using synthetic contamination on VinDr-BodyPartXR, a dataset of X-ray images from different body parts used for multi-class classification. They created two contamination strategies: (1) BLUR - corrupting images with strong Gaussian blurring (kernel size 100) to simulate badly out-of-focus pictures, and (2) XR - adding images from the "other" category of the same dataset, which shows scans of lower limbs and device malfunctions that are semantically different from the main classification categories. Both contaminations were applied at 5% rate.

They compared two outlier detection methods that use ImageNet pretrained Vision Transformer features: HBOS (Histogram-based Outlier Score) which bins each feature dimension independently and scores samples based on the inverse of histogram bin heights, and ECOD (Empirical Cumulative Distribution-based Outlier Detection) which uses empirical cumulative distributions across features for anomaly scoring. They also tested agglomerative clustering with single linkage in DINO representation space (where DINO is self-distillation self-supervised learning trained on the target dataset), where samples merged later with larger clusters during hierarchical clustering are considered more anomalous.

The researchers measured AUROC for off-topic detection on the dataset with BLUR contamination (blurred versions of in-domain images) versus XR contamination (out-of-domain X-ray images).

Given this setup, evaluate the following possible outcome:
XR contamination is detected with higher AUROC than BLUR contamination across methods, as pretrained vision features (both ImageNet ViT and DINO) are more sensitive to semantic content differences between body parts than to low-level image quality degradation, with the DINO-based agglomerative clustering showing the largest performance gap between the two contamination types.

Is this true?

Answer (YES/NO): NO